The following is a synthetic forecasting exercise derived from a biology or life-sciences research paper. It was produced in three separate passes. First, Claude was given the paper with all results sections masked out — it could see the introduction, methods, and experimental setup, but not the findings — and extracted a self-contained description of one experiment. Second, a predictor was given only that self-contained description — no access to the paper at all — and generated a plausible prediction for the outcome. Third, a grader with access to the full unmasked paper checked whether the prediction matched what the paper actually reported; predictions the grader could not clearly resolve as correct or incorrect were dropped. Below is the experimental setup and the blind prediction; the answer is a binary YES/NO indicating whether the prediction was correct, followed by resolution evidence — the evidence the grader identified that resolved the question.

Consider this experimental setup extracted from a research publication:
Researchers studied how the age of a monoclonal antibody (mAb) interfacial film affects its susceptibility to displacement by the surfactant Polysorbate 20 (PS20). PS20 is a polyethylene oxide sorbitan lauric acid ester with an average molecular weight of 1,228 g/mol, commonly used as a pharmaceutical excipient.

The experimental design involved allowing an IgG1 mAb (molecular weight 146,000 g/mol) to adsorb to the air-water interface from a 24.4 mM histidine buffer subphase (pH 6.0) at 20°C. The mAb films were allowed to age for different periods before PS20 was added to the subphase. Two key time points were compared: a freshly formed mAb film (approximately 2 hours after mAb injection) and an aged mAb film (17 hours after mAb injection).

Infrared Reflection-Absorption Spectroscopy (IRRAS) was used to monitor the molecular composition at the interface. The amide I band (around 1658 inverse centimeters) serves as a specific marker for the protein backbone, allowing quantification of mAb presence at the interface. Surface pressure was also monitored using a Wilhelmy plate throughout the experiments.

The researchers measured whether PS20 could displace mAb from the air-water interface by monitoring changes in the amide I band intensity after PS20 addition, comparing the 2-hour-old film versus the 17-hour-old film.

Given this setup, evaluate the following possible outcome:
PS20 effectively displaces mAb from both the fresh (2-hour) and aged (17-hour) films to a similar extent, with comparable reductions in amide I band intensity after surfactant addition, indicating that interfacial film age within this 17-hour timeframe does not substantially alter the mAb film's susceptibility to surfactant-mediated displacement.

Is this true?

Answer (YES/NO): NO